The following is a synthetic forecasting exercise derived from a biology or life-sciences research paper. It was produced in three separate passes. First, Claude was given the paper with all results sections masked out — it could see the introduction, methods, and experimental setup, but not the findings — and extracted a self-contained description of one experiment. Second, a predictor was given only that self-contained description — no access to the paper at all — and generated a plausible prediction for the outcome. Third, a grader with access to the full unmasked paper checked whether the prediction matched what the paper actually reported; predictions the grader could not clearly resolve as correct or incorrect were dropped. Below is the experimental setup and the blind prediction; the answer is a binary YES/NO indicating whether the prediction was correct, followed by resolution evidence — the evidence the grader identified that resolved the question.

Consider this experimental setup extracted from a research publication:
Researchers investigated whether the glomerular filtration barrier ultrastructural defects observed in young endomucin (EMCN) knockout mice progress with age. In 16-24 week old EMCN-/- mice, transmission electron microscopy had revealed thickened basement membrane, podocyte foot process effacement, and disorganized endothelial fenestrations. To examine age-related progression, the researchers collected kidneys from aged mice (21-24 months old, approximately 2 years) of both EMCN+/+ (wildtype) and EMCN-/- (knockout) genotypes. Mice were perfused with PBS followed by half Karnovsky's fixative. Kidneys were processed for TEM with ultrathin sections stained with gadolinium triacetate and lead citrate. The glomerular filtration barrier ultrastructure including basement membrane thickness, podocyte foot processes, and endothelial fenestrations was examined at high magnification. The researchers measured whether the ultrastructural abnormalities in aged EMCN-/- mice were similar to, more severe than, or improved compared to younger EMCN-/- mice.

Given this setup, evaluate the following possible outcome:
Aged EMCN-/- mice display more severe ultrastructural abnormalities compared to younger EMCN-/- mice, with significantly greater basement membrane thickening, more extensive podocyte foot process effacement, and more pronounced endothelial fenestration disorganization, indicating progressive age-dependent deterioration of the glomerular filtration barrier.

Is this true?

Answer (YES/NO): NO